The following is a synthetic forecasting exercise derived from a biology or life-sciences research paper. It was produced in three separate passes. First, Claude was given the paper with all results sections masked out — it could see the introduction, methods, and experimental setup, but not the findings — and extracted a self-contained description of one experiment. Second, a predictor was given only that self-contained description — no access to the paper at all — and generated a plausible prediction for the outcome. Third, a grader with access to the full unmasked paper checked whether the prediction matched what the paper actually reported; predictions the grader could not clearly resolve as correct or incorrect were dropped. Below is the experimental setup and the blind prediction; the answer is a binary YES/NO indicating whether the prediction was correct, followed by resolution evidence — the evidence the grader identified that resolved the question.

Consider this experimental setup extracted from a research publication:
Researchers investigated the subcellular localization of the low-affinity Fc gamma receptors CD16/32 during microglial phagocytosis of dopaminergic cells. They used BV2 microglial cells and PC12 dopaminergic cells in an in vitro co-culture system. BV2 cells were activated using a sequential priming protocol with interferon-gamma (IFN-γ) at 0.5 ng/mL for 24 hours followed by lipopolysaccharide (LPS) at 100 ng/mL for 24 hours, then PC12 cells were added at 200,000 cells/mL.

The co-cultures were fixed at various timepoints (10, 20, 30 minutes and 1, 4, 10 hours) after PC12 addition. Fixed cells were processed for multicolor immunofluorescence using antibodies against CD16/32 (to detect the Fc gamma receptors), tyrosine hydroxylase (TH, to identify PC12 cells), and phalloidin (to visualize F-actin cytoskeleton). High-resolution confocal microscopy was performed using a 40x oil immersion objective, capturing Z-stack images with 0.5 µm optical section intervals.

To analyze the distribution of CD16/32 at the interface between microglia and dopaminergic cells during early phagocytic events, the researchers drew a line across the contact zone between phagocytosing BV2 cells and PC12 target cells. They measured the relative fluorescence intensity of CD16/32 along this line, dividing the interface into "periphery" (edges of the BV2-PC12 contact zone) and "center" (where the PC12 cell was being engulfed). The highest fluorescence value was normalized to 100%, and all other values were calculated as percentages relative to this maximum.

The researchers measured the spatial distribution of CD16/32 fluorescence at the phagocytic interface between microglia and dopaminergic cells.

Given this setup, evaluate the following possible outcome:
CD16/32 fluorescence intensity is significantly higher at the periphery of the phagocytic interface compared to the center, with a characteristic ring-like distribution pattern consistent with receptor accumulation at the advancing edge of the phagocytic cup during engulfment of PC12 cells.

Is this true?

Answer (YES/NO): YES